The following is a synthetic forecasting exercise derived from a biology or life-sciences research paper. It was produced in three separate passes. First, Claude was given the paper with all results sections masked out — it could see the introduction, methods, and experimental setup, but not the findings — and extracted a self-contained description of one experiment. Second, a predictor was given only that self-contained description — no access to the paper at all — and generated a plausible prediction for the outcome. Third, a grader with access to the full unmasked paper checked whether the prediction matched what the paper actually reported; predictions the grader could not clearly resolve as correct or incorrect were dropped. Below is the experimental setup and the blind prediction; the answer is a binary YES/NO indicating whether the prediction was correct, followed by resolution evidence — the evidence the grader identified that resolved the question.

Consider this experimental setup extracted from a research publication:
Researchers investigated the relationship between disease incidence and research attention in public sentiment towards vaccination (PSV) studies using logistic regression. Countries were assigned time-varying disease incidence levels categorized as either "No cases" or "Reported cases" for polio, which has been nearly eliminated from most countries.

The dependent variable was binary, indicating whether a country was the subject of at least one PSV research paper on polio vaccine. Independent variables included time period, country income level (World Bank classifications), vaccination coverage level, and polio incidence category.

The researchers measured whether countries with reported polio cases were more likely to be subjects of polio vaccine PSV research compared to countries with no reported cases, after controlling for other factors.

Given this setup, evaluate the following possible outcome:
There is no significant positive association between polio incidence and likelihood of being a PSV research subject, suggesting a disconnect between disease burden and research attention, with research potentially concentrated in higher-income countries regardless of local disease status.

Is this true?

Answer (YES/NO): NO